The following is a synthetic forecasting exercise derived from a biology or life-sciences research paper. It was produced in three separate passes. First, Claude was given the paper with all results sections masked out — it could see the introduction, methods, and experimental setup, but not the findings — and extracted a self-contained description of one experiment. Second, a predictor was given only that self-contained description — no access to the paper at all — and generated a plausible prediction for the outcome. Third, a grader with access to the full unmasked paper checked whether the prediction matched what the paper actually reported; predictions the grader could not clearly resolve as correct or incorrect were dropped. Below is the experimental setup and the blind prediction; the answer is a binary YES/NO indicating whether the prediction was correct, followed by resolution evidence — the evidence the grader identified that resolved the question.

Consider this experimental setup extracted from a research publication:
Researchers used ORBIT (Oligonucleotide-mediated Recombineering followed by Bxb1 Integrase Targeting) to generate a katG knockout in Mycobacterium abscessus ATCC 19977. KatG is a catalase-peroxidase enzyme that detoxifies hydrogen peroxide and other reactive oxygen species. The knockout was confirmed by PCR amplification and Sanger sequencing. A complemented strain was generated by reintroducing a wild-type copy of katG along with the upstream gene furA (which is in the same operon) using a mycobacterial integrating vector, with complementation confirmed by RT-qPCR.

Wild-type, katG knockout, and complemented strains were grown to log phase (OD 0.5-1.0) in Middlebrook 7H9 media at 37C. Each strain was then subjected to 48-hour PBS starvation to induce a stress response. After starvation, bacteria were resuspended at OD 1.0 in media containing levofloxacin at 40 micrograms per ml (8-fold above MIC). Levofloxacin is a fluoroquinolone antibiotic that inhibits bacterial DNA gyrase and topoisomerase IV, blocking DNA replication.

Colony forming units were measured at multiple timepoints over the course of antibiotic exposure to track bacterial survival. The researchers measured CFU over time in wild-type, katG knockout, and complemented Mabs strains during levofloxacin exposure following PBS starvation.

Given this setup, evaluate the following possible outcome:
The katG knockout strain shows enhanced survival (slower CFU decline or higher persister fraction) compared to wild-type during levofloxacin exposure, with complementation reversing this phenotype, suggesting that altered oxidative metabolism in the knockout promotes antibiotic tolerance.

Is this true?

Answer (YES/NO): NO